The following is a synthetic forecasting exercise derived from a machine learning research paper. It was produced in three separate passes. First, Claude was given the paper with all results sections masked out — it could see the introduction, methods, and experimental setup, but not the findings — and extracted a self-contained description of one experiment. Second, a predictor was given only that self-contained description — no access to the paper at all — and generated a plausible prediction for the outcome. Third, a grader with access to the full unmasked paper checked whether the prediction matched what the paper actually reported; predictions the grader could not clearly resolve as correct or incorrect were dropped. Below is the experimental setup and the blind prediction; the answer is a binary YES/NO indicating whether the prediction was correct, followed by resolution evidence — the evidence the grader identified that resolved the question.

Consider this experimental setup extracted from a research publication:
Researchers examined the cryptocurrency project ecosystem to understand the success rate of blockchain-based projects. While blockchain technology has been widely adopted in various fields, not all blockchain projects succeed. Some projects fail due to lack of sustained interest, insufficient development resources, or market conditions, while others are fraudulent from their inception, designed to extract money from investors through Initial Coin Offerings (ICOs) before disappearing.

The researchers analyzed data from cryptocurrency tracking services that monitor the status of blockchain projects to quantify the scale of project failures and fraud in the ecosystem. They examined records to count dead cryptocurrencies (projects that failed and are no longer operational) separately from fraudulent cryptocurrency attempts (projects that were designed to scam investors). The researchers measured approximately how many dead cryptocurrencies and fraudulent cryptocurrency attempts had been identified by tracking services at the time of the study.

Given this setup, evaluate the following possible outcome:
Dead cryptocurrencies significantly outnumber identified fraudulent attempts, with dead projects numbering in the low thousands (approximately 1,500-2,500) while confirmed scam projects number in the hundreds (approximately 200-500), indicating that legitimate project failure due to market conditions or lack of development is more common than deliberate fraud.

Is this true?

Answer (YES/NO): NO